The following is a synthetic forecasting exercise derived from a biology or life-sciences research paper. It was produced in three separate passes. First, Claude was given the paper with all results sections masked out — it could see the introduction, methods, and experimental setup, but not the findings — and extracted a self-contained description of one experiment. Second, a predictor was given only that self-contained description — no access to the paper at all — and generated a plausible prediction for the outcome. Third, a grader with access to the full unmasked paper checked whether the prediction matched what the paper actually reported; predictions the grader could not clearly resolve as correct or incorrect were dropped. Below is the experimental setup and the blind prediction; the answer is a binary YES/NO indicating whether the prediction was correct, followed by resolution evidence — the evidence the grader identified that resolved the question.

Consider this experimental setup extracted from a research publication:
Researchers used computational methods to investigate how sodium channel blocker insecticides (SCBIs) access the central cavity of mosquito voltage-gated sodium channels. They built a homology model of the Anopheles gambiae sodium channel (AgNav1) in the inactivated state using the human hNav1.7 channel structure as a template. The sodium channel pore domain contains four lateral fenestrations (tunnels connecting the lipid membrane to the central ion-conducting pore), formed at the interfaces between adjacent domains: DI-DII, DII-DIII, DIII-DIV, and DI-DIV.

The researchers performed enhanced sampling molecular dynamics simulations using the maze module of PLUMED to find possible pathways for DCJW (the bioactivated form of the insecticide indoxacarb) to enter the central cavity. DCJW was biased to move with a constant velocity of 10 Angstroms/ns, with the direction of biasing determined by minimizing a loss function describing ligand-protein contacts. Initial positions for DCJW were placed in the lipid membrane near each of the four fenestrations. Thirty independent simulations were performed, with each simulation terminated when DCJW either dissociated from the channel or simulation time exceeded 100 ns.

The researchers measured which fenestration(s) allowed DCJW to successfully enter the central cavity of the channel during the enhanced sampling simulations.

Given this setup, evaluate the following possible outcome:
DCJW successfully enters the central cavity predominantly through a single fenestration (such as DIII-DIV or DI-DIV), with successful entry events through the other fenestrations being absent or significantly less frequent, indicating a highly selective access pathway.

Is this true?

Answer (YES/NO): NO